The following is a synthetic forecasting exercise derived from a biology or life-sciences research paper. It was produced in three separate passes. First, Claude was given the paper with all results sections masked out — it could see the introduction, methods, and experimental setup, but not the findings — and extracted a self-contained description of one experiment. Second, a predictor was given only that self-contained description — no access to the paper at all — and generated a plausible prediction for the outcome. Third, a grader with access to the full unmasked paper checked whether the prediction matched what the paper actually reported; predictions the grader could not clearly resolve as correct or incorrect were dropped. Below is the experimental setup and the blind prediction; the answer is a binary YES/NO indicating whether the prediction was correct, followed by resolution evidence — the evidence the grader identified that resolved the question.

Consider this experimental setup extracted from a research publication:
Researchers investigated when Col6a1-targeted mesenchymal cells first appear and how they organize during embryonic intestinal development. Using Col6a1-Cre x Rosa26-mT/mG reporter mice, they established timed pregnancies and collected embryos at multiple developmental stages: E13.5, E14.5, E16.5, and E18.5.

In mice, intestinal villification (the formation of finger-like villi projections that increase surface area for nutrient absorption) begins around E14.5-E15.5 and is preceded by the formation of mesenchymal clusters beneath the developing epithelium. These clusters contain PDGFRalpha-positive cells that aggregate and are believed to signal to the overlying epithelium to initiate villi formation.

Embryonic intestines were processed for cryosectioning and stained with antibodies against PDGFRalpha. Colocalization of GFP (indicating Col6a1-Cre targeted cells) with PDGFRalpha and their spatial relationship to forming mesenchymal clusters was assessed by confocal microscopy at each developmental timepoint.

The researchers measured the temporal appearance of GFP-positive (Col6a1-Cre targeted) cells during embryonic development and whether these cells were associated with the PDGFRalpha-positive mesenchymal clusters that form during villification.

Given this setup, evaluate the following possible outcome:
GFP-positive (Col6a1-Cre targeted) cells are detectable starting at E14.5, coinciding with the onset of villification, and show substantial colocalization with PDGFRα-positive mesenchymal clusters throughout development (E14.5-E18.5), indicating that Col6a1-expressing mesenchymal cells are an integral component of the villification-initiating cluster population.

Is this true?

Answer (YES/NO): YES